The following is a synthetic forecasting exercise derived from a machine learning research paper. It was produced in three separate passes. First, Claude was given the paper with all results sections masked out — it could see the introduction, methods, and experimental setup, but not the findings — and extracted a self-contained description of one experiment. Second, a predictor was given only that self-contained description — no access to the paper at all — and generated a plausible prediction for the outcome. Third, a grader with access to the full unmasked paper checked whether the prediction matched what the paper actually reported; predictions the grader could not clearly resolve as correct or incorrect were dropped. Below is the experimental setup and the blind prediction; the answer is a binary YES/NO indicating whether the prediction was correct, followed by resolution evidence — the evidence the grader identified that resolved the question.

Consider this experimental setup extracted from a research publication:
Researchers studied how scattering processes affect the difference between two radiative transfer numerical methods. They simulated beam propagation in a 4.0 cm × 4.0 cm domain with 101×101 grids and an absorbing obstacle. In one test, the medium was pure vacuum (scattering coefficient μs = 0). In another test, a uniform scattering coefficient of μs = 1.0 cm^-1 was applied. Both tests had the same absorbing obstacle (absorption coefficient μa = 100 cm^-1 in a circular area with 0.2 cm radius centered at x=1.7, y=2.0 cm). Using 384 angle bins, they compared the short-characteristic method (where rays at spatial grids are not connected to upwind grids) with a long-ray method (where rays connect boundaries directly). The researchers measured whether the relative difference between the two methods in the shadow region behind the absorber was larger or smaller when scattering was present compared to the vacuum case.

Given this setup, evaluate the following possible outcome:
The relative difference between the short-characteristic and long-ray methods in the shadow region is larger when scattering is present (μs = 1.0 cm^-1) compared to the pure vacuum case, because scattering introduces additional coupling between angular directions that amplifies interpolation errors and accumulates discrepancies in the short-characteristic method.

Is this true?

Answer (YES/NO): NO